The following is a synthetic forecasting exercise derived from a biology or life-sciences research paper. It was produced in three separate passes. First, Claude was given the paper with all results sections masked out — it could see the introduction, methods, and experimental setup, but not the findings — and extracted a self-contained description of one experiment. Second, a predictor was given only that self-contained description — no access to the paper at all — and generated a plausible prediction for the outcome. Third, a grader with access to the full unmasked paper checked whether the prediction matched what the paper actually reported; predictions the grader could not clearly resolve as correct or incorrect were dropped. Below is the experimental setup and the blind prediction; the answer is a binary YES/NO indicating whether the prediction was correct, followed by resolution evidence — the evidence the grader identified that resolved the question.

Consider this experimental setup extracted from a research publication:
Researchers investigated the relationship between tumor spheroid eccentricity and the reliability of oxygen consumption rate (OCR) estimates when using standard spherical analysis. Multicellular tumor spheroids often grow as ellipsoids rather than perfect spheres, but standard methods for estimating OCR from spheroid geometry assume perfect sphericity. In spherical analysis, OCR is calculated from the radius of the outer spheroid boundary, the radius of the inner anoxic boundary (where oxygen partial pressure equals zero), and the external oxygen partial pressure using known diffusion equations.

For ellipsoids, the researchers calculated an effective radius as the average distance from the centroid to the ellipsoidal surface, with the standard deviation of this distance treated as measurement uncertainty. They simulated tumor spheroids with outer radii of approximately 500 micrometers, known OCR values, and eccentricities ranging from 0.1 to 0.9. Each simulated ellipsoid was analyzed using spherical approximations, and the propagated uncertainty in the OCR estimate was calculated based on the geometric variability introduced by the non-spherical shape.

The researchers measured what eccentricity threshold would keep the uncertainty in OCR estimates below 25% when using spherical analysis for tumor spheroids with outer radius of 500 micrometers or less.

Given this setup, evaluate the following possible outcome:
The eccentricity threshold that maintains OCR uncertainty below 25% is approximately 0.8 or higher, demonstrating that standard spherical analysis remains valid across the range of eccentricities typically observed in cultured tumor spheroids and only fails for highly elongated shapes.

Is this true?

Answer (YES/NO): NO